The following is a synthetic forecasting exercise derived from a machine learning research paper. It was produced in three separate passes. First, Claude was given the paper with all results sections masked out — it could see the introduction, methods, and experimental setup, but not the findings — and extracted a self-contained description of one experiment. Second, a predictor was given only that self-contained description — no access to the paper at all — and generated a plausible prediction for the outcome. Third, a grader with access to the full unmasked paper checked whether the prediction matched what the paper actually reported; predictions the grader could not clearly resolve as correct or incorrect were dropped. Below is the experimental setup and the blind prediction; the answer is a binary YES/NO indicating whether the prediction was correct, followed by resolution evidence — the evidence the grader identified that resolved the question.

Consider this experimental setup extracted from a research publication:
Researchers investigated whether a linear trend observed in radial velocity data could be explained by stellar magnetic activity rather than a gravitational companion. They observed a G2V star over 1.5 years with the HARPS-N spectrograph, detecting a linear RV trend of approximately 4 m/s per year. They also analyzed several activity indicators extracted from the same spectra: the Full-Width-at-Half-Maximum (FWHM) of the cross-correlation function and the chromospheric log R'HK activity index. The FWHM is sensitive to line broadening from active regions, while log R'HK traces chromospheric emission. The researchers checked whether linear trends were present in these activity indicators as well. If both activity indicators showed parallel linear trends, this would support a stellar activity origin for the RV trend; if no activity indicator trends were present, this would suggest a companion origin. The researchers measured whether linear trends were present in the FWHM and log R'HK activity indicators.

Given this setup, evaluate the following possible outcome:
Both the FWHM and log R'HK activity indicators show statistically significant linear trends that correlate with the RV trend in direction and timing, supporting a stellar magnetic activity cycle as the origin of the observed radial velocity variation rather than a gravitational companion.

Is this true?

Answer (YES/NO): YES